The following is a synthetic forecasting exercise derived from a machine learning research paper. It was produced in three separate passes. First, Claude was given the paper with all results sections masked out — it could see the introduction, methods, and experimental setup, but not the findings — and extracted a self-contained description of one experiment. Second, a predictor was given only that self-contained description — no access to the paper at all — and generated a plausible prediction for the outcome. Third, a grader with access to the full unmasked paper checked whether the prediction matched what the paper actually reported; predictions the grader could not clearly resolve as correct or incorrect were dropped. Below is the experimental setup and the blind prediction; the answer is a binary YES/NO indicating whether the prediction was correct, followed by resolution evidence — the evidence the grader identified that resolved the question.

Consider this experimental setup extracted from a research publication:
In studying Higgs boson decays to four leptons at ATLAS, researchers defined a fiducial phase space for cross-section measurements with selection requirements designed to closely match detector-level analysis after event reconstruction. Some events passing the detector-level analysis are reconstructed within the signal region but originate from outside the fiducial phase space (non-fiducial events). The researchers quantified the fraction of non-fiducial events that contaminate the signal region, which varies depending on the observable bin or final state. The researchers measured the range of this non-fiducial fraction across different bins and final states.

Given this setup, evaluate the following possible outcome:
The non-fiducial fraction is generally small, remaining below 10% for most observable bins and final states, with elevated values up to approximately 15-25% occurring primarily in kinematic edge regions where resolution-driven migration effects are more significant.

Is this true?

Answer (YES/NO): NO